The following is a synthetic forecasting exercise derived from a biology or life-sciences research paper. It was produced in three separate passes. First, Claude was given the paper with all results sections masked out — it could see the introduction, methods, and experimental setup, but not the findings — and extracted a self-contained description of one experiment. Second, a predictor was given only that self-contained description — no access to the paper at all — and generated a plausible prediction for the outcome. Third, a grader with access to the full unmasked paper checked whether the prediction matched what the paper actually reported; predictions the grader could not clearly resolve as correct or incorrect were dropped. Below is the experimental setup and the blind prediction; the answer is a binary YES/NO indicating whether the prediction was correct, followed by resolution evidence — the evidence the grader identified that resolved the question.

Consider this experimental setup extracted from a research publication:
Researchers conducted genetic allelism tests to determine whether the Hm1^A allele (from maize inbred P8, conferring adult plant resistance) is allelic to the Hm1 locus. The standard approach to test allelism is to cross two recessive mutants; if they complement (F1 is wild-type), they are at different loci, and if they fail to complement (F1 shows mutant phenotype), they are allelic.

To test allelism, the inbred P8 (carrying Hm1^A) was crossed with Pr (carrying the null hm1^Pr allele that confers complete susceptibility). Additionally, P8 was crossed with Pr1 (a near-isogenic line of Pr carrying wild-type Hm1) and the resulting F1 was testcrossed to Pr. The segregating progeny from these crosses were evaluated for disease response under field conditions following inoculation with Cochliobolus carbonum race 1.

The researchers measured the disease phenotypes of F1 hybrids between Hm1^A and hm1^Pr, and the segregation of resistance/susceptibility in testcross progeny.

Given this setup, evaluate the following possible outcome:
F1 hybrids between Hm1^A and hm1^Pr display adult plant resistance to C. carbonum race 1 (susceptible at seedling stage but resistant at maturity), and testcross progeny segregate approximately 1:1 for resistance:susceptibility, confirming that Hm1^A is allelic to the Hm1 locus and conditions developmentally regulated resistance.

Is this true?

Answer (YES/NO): YES